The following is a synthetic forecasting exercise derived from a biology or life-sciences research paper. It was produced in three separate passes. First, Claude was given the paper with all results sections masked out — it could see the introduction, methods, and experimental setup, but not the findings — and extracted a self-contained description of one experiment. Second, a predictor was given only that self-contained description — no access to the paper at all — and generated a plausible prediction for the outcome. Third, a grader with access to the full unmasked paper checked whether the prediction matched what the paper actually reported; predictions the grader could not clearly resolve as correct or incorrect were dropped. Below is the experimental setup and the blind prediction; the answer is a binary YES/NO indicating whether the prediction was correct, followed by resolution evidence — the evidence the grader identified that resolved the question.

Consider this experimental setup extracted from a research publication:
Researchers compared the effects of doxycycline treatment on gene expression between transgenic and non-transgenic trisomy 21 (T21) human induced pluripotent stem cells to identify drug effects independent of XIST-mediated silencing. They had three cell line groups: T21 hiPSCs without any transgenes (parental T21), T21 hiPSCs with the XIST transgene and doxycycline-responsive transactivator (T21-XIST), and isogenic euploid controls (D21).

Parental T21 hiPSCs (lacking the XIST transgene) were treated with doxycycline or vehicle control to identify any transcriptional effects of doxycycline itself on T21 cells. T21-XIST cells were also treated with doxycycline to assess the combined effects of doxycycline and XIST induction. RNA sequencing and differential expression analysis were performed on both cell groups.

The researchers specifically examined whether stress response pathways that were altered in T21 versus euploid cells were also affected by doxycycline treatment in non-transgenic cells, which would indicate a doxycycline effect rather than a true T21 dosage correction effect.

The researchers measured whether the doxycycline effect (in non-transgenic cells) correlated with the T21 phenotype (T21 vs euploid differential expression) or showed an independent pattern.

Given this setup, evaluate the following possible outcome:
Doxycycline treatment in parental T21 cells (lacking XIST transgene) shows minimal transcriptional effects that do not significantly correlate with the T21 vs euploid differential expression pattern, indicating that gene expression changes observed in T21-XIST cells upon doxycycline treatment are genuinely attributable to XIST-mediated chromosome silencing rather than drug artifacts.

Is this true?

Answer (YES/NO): NO